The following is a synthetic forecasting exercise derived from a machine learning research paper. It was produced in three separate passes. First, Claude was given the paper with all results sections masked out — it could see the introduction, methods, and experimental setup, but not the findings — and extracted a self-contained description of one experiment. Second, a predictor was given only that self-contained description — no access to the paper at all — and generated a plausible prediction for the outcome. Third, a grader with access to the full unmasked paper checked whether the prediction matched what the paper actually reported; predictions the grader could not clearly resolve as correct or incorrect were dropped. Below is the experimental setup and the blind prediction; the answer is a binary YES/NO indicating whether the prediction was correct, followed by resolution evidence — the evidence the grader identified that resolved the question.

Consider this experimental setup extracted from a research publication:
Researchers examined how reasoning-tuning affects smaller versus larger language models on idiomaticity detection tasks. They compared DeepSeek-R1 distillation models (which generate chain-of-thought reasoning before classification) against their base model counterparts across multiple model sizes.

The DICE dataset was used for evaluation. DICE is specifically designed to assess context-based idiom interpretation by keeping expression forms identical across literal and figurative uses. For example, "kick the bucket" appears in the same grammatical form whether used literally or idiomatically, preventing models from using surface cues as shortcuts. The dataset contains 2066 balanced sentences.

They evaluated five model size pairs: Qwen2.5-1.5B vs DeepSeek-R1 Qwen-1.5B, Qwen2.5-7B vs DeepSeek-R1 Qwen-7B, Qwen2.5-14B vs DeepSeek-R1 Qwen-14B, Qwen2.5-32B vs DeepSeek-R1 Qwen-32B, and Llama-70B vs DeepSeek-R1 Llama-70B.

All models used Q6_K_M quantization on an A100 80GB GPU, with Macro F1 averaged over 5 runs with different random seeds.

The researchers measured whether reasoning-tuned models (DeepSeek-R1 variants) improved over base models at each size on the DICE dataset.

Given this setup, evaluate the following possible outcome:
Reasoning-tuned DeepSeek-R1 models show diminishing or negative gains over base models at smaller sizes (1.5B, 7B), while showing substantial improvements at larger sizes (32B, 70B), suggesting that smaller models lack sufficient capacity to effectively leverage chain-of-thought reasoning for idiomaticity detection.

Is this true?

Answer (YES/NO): NO